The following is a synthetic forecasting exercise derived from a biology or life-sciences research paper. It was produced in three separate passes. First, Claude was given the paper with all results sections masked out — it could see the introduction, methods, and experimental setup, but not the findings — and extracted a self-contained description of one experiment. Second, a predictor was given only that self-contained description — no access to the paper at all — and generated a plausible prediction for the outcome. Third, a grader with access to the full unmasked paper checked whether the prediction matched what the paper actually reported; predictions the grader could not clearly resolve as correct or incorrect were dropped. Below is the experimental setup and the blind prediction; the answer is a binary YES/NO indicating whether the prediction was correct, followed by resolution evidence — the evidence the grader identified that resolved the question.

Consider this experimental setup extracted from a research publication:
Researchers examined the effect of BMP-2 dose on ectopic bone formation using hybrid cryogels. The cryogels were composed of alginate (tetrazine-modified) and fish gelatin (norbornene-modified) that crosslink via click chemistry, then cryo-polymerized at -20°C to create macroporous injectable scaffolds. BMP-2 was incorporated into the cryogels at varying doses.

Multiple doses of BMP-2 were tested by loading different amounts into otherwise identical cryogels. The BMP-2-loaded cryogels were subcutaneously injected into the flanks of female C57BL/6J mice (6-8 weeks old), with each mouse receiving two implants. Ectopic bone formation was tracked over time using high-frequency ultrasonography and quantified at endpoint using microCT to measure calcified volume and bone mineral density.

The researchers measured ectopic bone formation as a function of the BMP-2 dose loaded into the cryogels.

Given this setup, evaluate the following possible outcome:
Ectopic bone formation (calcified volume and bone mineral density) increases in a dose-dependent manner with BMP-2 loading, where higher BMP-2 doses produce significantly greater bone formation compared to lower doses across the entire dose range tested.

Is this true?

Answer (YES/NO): YES